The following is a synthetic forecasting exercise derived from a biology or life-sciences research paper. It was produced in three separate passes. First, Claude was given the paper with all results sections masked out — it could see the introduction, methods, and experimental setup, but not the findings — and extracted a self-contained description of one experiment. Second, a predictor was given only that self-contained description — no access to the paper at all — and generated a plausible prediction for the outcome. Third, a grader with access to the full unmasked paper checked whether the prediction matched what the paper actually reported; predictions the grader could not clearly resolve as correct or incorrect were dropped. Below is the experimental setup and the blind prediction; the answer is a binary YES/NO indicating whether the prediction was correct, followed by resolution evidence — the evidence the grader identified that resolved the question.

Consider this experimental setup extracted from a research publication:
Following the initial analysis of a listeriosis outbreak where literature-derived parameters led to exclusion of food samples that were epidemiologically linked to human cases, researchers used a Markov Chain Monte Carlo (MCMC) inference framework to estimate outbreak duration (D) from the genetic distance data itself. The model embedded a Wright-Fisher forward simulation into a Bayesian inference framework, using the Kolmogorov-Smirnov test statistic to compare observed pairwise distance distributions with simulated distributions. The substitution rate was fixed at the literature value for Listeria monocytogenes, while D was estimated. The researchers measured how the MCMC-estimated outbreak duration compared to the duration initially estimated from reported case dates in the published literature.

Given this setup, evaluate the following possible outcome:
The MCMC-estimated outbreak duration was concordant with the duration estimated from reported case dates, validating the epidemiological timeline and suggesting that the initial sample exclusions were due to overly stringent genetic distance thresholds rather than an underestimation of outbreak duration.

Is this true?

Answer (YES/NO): NO